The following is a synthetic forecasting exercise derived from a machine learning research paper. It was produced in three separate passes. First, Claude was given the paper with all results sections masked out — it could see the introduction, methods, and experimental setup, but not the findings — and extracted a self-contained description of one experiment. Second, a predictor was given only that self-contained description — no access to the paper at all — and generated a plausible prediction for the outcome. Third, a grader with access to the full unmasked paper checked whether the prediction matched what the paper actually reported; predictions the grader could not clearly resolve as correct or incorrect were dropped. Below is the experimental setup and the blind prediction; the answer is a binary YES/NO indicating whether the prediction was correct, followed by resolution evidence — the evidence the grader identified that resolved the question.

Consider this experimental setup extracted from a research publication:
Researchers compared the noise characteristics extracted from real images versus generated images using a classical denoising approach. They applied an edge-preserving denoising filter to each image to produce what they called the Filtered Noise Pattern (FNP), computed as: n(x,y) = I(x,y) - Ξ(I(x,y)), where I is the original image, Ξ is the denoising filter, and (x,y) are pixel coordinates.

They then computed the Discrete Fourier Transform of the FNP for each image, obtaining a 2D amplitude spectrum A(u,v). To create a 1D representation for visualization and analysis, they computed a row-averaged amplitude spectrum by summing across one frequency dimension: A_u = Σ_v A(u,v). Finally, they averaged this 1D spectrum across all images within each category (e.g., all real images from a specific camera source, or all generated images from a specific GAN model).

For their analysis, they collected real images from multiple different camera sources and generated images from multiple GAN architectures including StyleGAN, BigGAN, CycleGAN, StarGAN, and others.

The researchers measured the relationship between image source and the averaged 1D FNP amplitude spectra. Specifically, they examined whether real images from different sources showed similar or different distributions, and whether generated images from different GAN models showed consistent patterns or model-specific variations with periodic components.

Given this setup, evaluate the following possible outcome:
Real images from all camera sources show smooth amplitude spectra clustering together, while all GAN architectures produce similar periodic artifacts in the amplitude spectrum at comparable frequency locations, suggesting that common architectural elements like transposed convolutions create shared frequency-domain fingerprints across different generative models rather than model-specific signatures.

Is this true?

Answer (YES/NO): NO